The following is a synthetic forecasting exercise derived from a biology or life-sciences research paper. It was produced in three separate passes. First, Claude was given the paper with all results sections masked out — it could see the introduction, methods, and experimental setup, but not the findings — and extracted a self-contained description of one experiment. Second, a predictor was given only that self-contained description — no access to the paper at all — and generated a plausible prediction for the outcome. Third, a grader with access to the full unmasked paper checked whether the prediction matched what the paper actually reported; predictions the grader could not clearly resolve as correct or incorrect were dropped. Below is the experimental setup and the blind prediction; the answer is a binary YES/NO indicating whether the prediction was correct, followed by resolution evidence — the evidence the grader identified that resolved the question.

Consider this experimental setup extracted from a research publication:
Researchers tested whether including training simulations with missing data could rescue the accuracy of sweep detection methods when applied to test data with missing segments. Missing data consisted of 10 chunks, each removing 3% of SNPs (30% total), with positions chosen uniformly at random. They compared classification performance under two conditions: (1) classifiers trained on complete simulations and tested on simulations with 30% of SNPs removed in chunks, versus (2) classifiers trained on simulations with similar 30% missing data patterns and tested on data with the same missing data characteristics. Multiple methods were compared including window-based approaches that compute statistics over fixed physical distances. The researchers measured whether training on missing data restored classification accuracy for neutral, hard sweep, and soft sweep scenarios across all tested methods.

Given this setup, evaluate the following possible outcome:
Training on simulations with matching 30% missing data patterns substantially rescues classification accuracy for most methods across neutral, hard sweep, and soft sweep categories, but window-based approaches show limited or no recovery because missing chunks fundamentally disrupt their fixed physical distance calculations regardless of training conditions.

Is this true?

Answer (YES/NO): NO